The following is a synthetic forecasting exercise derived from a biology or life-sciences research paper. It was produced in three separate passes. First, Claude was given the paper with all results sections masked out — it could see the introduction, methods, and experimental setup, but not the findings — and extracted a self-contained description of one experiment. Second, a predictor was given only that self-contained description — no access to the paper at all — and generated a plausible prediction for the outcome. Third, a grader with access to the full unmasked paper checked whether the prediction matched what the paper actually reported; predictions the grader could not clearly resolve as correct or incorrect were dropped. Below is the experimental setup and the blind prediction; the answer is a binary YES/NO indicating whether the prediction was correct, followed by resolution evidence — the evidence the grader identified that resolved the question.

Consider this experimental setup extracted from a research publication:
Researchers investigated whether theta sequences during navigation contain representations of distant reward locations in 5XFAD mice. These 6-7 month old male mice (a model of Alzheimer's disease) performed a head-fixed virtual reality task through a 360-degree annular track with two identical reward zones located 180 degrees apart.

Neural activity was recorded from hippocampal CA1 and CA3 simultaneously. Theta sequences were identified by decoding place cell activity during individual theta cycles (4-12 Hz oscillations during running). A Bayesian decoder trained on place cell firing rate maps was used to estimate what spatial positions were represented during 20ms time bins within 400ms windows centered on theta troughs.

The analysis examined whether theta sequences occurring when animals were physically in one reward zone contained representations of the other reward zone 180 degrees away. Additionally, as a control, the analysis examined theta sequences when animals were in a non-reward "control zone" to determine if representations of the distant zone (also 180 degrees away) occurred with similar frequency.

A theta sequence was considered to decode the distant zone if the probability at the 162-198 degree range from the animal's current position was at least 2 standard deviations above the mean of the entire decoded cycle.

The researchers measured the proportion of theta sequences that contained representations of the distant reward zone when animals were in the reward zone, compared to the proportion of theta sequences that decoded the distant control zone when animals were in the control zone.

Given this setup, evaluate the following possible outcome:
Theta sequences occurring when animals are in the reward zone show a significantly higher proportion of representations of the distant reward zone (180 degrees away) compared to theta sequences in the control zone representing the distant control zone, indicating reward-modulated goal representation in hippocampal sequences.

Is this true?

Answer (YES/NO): YES